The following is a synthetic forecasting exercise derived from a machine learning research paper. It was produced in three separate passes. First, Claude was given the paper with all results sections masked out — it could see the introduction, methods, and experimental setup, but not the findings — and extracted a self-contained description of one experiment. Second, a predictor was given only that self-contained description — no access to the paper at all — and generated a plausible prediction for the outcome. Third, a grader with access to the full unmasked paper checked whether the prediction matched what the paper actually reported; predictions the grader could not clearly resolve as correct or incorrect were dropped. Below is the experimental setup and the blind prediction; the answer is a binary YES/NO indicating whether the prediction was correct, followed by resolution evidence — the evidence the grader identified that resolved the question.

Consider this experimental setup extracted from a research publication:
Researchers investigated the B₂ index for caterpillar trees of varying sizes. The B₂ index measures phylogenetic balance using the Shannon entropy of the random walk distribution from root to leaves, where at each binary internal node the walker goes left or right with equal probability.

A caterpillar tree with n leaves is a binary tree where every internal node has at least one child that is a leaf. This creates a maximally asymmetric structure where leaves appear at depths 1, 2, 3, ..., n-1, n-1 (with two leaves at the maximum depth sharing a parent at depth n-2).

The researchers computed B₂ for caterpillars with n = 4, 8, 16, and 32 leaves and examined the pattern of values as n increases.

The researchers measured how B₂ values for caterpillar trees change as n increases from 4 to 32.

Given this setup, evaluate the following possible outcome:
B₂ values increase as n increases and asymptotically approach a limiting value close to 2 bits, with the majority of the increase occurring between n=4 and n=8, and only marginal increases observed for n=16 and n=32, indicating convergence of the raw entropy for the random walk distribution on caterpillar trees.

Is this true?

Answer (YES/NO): YES